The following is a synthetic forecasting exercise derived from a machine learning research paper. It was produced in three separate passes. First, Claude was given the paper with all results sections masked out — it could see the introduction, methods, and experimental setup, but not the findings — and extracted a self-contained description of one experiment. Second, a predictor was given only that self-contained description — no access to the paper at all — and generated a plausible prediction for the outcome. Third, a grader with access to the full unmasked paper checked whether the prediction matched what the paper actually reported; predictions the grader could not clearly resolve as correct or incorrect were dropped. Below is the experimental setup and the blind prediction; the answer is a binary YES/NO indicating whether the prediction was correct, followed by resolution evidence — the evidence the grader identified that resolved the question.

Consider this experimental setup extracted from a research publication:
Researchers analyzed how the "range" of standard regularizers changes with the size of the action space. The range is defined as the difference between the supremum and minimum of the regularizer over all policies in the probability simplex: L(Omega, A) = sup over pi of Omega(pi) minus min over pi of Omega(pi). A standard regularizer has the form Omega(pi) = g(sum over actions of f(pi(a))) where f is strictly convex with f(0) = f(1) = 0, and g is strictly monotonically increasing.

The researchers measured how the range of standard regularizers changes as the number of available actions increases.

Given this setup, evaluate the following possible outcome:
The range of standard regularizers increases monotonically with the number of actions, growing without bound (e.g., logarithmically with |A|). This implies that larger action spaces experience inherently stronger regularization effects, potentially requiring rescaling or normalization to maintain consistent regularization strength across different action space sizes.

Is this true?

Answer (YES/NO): NO